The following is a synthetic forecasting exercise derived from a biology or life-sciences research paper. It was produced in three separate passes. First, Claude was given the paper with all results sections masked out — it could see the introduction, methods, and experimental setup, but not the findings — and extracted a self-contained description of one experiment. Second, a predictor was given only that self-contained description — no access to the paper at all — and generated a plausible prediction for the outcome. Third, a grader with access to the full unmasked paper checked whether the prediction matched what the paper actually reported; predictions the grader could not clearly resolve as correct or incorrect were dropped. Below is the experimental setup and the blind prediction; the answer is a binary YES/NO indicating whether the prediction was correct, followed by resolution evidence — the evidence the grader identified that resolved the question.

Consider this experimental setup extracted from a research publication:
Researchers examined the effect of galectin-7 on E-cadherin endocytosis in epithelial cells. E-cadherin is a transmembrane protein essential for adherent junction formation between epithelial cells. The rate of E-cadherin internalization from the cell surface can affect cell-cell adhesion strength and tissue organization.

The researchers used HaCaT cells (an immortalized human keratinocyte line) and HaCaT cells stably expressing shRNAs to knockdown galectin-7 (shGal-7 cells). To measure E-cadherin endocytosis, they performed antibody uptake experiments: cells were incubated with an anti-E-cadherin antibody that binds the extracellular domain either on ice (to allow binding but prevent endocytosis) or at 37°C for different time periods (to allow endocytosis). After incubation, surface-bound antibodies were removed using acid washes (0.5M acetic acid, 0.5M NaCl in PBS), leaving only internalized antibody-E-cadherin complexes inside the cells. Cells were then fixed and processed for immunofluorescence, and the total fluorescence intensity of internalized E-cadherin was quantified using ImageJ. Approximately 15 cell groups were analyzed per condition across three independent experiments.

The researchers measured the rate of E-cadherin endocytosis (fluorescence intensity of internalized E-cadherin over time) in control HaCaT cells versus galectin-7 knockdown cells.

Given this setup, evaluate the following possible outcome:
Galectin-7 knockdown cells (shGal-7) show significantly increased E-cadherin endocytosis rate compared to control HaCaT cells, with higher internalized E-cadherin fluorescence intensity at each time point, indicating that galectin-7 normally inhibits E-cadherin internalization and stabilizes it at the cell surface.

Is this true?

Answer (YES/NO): YES